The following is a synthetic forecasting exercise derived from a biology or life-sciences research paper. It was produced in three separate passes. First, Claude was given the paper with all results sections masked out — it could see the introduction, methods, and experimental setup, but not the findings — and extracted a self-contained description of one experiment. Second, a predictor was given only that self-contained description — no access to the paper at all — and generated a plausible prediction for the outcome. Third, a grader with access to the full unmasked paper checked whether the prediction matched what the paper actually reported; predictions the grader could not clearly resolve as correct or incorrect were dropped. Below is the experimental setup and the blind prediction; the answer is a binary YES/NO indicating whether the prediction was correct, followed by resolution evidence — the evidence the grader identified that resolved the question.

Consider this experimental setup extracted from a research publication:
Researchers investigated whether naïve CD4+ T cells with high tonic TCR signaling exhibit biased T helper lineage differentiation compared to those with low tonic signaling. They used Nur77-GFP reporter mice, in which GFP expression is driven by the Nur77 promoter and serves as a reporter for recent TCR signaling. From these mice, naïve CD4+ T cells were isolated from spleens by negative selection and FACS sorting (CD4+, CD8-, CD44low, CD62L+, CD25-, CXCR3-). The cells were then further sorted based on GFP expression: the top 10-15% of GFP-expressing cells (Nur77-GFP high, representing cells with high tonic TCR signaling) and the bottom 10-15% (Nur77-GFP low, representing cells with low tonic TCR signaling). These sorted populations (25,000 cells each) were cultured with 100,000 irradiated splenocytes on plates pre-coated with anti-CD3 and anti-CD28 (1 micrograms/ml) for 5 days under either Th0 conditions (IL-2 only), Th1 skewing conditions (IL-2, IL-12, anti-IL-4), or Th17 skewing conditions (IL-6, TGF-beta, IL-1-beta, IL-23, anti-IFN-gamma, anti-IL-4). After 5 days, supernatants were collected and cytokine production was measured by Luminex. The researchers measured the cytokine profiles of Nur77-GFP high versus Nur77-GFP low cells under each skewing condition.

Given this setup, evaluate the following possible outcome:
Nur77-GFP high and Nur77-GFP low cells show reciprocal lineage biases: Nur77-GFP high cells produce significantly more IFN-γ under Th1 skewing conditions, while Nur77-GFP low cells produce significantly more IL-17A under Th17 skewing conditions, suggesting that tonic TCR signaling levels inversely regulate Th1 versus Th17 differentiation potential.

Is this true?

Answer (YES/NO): NO